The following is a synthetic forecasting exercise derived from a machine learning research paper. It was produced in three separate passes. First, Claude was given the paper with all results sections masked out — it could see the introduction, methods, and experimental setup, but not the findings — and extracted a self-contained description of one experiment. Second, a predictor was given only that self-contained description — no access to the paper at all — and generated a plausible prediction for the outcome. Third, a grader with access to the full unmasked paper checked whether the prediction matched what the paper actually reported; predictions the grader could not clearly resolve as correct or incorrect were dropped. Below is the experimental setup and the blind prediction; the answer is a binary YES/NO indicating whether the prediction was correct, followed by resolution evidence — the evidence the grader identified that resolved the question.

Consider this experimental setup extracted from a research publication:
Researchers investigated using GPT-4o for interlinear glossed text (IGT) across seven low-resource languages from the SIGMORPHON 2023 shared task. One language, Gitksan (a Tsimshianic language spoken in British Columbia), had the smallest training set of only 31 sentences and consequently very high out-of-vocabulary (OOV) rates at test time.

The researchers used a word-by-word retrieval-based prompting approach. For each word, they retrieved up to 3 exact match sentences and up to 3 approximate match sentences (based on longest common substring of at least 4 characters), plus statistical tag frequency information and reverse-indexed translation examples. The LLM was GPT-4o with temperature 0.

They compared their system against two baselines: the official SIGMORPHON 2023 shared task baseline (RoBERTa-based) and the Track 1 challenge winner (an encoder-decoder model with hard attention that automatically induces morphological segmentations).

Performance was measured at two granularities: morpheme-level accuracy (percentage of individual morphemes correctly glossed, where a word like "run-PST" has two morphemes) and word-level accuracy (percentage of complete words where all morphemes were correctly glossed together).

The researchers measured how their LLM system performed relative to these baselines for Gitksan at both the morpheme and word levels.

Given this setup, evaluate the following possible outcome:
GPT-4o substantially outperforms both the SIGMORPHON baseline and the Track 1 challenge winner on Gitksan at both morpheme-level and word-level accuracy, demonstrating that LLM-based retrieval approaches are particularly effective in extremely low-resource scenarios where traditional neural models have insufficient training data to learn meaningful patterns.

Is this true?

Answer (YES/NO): NO